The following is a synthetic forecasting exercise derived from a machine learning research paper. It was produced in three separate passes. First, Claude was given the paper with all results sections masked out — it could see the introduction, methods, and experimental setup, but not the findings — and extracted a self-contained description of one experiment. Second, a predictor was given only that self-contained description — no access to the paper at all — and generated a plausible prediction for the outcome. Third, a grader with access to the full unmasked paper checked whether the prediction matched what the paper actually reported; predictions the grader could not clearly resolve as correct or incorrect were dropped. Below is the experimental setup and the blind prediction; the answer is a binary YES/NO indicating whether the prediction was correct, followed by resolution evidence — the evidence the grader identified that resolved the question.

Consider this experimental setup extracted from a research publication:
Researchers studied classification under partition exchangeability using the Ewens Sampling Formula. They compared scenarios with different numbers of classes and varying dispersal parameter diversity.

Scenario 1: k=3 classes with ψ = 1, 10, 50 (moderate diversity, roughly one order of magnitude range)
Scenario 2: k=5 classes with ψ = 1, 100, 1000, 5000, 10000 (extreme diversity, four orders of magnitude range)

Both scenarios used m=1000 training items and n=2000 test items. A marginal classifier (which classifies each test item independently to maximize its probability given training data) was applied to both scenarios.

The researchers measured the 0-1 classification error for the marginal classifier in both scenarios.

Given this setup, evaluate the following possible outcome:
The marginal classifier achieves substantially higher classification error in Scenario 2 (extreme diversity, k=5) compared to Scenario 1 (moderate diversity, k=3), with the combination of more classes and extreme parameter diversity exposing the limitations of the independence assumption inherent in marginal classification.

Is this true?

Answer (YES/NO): YES